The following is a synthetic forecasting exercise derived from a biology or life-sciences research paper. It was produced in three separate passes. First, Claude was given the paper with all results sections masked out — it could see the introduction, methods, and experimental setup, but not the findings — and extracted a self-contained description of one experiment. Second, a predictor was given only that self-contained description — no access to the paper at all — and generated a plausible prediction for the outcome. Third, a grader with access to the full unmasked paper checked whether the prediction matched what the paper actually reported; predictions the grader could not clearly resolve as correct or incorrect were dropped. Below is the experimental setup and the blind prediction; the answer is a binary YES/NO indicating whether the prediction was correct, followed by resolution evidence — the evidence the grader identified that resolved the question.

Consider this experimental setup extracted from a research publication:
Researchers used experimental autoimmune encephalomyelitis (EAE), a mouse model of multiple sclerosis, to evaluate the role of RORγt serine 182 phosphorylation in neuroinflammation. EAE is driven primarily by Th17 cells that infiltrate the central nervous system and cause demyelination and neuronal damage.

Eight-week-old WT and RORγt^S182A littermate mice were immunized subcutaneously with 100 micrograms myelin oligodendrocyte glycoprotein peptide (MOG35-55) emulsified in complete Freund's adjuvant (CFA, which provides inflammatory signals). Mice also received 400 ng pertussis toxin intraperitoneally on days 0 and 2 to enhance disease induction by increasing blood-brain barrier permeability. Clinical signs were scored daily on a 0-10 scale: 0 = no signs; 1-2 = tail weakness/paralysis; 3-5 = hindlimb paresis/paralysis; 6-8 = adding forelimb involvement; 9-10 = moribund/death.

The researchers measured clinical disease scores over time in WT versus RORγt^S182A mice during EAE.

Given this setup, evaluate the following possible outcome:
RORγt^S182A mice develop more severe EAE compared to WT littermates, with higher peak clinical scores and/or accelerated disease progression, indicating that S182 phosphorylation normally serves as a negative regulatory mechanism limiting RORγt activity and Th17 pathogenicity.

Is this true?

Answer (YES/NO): YES